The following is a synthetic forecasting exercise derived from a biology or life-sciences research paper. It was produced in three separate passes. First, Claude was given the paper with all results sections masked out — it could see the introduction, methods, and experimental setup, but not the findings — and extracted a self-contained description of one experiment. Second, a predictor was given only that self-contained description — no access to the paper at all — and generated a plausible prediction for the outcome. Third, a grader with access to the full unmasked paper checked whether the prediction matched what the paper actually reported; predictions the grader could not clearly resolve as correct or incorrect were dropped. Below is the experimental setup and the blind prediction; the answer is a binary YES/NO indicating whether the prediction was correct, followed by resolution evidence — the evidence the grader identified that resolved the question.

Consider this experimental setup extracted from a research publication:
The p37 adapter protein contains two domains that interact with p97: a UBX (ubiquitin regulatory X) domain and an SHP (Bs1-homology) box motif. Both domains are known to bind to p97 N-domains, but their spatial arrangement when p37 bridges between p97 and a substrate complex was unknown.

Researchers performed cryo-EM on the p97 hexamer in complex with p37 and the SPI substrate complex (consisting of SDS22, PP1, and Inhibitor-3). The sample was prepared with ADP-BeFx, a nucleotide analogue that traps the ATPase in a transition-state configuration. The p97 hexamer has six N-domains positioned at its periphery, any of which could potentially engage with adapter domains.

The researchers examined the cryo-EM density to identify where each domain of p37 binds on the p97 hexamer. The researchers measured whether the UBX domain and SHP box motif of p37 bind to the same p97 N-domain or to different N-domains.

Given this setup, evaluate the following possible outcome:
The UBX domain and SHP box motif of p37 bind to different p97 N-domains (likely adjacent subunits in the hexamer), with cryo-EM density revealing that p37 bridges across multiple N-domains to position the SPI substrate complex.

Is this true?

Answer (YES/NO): YES